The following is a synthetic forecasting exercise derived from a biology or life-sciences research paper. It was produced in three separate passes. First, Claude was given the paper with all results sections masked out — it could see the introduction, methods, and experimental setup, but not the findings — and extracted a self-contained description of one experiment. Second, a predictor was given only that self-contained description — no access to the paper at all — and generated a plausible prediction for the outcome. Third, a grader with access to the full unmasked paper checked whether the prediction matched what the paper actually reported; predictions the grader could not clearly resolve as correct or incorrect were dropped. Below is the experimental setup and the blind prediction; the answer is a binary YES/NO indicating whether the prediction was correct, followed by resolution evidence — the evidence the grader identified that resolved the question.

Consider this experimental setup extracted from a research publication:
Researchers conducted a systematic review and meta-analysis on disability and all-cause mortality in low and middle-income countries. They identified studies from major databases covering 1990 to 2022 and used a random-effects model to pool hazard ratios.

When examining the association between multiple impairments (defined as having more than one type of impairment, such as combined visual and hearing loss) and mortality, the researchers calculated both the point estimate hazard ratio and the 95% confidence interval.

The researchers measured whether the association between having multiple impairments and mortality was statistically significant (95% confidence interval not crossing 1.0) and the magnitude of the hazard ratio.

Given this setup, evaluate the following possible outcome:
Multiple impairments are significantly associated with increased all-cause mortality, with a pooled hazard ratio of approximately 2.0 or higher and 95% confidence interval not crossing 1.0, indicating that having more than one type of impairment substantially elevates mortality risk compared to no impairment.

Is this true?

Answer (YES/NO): NO